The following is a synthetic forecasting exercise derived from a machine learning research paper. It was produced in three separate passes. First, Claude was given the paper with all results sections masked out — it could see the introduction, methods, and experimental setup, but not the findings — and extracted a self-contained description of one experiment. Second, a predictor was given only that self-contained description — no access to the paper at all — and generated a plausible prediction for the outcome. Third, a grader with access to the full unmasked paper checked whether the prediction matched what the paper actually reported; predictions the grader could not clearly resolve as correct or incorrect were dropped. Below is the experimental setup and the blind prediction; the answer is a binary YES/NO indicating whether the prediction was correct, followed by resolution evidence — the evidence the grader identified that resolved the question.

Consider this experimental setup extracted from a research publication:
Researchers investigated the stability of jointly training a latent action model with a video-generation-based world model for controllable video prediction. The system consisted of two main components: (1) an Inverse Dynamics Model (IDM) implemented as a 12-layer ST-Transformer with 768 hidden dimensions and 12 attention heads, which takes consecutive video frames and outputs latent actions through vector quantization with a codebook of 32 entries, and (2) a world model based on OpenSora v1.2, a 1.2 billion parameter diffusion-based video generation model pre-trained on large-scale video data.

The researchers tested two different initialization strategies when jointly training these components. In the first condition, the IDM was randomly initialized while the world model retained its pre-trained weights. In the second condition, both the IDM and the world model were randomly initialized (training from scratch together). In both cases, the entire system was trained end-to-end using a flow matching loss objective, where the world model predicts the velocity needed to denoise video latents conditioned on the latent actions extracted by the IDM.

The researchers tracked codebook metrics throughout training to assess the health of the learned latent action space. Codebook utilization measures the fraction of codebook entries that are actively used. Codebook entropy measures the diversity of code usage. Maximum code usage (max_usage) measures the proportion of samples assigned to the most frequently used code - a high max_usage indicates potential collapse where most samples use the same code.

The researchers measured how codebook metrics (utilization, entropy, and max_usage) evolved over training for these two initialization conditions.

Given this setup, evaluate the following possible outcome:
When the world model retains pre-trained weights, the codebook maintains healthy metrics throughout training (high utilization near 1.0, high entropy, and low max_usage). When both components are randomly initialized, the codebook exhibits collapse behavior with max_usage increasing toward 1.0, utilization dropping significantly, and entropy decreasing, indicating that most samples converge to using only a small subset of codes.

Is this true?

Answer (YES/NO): NO